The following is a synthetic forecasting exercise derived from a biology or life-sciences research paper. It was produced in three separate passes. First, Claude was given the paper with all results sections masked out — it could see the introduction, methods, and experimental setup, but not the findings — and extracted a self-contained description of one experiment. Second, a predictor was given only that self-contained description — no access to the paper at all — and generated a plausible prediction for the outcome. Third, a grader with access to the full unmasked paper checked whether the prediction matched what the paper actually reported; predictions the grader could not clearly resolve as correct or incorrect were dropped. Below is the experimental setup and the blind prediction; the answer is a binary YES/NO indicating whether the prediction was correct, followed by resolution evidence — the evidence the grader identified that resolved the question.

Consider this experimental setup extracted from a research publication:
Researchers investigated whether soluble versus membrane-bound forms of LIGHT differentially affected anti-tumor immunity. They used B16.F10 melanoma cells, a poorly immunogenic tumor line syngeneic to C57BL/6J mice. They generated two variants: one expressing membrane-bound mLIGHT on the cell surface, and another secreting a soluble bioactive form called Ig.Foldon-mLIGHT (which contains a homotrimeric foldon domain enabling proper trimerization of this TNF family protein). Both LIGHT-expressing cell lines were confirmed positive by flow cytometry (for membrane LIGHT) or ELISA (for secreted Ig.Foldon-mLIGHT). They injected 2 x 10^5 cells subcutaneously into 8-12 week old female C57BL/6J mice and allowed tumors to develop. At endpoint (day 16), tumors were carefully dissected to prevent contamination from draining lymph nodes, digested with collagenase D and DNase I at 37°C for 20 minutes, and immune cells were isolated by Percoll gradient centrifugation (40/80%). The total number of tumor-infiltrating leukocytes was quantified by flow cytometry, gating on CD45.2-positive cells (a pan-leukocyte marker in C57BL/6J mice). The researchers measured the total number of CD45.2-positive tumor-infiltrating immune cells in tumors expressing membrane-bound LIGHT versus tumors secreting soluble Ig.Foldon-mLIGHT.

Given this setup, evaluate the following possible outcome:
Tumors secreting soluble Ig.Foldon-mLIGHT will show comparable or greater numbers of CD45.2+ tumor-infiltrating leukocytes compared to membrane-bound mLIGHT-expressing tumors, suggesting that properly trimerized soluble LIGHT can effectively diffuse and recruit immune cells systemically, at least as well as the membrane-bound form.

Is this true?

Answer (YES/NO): YES